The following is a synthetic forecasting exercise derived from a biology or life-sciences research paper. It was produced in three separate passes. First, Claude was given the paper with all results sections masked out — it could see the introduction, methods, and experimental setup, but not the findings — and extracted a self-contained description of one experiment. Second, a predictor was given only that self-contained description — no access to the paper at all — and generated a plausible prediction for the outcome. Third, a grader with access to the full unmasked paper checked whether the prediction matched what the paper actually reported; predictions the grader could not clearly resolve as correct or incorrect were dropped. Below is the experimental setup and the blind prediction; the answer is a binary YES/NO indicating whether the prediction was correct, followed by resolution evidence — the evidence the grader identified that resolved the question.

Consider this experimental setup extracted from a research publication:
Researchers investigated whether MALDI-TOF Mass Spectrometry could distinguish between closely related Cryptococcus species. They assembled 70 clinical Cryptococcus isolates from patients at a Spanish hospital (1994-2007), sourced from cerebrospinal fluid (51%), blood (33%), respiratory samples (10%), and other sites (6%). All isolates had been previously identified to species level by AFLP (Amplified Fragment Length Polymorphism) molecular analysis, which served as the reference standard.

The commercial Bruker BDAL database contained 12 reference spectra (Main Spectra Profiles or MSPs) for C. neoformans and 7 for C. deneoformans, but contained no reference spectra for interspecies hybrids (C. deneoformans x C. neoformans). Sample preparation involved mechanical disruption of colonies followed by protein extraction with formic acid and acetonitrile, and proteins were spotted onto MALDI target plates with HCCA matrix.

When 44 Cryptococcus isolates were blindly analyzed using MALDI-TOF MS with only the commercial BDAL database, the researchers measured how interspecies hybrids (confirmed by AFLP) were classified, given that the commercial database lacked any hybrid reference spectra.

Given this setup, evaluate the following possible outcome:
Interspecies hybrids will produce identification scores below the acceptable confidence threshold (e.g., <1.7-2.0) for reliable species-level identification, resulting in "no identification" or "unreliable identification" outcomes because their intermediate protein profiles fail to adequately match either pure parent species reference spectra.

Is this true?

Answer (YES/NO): NO